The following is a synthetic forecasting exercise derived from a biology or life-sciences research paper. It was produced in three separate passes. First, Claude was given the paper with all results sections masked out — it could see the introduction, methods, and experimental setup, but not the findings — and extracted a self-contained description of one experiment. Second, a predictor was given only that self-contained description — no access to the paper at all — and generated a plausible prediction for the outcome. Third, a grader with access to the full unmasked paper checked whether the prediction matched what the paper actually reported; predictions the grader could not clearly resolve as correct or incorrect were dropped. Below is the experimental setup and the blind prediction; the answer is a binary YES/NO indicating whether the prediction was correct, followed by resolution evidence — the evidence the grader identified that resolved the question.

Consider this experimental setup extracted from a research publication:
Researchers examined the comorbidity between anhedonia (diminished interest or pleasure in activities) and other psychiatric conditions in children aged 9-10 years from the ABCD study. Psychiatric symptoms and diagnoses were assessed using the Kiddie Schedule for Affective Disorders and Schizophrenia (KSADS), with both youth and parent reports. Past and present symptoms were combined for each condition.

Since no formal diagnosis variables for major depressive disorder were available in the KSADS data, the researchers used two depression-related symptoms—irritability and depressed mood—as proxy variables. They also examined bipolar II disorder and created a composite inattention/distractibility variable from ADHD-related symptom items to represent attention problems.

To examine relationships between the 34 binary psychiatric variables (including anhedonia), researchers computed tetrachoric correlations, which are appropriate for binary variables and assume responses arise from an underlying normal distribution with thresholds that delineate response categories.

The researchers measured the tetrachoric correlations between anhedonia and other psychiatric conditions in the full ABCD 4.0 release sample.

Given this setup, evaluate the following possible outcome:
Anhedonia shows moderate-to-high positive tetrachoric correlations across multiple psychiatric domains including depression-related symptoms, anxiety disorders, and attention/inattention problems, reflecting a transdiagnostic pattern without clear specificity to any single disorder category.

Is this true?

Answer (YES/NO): NO